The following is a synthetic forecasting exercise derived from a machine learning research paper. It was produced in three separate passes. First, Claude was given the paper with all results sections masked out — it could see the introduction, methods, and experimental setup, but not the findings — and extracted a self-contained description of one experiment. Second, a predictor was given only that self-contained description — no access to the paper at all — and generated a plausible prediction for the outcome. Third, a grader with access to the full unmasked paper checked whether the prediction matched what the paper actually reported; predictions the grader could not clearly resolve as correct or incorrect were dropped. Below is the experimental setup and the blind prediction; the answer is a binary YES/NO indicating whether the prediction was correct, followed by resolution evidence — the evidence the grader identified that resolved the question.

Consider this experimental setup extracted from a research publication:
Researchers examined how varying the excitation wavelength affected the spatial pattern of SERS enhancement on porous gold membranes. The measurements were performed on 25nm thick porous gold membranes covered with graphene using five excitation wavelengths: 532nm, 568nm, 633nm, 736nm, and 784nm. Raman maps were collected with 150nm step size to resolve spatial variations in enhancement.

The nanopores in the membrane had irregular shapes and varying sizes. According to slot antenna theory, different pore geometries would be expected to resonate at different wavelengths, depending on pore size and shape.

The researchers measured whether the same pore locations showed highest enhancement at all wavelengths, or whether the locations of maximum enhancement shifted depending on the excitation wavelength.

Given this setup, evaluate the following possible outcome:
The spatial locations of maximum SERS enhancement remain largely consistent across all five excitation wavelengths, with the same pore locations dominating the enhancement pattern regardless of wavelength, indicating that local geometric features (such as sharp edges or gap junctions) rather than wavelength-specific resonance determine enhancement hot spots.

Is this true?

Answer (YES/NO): NO